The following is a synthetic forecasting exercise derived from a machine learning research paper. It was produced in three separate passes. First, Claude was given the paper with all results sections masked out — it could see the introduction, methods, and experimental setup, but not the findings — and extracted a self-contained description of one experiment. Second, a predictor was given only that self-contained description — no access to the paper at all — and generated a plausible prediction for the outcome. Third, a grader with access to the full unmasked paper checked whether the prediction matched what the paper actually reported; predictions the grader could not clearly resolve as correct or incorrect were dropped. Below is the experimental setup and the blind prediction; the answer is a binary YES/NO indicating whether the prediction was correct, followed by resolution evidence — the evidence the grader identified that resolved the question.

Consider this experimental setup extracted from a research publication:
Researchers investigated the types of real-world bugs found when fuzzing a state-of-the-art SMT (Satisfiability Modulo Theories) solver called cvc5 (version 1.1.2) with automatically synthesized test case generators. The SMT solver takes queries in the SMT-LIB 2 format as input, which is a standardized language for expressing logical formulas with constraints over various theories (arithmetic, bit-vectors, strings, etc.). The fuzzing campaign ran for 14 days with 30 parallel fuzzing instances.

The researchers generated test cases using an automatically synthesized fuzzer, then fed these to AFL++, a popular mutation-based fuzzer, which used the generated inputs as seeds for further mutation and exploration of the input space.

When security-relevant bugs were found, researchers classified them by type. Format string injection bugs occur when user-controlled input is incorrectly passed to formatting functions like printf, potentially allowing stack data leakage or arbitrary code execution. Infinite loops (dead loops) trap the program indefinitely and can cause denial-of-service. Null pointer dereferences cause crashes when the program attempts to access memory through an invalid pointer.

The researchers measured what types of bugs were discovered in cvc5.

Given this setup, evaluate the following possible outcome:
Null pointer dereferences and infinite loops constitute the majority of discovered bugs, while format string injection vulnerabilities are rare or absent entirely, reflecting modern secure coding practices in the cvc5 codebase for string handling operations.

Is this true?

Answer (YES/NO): YES